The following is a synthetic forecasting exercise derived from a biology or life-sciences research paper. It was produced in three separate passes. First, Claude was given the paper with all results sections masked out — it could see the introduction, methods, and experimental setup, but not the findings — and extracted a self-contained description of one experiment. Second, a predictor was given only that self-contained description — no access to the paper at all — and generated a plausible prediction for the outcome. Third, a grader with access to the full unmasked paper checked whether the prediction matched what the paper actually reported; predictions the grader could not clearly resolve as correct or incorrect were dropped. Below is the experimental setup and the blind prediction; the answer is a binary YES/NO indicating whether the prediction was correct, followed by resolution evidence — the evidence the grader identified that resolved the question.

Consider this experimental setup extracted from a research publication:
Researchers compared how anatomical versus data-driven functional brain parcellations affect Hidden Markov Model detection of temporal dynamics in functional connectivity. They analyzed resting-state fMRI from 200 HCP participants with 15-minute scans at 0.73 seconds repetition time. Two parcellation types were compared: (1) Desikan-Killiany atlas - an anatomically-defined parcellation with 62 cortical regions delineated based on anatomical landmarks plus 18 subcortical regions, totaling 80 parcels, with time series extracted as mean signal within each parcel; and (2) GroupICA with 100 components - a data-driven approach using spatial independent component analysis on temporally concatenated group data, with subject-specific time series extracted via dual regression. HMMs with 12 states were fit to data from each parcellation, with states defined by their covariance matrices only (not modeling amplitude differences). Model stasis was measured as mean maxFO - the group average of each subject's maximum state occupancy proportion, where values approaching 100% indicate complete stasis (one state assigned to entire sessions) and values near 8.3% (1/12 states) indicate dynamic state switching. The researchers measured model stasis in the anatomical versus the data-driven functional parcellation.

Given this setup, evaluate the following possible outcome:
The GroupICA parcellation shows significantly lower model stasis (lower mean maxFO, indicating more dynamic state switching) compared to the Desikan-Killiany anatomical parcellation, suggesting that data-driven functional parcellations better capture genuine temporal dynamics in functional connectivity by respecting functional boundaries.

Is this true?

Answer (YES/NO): YES